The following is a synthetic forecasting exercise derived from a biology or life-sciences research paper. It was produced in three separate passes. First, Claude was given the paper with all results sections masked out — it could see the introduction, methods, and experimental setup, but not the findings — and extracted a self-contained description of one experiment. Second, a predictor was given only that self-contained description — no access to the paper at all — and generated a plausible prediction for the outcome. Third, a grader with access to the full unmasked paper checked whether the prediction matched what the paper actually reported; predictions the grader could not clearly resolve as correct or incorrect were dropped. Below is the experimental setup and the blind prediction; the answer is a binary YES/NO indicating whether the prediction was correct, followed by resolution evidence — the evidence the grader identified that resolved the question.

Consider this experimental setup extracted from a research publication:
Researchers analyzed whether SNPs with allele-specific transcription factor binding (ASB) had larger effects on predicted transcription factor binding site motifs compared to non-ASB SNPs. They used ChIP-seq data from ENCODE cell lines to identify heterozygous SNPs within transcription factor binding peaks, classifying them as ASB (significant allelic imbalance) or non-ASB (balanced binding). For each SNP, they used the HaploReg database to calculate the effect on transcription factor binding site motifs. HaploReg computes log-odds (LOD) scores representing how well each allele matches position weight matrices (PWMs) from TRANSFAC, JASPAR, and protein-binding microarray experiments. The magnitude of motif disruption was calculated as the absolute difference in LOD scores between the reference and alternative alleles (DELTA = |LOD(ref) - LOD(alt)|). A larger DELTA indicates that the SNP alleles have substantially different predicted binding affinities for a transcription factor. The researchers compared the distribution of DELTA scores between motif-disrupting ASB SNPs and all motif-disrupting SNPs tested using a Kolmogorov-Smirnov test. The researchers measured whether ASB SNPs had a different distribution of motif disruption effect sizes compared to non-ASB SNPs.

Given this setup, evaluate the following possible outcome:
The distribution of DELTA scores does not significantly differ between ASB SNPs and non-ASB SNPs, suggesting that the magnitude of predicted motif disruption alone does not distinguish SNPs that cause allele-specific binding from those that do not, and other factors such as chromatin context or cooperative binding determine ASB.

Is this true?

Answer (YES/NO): YES